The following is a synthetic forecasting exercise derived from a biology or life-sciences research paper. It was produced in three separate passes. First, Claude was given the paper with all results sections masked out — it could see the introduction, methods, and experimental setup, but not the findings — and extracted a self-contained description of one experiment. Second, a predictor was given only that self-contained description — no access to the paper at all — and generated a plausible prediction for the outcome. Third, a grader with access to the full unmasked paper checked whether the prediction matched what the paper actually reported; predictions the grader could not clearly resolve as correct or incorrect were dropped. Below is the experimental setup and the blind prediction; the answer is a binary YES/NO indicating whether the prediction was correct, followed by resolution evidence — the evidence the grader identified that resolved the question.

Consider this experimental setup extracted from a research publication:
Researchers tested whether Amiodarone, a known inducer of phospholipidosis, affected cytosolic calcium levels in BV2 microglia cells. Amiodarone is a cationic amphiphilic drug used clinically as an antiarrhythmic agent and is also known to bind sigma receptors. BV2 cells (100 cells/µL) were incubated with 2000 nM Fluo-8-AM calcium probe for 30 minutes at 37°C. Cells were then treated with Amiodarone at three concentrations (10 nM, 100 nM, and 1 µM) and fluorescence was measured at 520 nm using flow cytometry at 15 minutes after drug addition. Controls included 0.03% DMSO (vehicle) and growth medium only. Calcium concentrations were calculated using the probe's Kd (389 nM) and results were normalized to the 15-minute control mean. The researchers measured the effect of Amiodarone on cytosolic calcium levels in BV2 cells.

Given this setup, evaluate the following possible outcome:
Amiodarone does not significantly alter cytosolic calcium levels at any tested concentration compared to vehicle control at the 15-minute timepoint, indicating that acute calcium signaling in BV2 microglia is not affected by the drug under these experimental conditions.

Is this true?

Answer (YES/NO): NO